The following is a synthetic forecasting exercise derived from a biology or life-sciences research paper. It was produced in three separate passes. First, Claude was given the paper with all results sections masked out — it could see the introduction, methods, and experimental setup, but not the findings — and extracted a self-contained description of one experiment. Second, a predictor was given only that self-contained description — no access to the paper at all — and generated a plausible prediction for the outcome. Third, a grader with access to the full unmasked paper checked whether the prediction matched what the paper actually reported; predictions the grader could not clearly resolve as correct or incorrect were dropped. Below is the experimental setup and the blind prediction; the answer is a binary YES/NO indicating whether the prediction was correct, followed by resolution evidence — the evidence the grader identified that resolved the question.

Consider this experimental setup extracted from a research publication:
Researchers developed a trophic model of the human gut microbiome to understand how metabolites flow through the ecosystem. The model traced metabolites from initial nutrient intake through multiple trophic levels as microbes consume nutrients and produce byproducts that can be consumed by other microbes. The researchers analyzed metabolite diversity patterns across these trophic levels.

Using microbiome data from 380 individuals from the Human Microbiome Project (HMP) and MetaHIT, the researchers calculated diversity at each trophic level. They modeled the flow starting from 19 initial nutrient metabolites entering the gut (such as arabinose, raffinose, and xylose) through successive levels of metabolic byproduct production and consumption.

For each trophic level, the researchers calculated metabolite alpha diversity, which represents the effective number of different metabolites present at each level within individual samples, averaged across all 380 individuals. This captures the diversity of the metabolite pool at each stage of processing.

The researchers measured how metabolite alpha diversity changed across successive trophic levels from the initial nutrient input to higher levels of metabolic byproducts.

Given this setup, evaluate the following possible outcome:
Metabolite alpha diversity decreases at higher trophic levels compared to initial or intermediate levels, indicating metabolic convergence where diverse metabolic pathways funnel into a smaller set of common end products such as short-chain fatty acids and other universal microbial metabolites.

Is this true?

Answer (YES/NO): NO